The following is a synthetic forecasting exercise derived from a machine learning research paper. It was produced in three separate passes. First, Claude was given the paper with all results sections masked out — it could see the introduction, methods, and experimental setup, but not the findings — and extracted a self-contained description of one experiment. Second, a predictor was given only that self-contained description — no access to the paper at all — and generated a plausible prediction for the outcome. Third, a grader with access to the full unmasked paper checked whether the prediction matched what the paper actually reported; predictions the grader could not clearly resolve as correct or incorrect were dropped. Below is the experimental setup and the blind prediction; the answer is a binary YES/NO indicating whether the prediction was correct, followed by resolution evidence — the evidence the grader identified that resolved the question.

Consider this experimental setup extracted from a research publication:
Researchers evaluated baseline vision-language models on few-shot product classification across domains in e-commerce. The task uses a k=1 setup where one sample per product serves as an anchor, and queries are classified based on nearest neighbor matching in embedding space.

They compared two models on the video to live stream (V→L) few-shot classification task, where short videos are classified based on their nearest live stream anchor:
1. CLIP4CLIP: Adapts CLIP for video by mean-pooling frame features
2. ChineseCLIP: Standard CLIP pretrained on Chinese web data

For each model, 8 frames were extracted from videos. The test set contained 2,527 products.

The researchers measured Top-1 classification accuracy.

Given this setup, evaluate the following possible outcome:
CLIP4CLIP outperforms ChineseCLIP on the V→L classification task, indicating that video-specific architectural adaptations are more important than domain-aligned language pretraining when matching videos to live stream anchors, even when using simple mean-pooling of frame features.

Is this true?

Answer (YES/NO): NO